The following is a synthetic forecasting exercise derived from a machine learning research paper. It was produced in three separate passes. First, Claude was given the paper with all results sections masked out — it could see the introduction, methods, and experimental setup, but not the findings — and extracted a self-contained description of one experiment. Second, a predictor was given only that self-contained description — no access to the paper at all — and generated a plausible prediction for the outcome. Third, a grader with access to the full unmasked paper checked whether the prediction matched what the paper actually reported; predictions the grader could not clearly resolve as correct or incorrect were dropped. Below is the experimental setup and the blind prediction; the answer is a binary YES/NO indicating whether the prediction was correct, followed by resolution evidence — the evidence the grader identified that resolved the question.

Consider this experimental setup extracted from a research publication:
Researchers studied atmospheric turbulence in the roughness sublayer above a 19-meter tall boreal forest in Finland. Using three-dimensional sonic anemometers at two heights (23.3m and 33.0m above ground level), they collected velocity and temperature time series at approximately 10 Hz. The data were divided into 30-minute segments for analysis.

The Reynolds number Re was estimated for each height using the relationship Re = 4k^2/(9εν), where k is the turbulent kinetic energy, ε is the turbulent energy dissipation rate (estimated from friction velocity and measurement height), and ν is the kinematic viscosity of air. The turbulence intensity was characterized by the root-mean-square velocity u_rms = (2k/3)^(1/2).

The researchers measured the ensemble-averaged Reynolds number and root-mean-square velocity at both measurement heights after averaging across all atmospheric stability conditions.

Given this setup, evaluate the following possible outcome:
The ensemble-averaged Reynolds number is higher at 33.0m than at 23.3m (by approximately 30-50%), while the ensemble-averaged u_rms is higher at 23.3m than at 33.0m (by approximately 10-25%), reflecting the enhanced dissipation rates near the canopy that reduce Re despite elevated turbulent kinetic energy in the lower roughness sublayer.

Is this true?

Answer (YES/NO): NO